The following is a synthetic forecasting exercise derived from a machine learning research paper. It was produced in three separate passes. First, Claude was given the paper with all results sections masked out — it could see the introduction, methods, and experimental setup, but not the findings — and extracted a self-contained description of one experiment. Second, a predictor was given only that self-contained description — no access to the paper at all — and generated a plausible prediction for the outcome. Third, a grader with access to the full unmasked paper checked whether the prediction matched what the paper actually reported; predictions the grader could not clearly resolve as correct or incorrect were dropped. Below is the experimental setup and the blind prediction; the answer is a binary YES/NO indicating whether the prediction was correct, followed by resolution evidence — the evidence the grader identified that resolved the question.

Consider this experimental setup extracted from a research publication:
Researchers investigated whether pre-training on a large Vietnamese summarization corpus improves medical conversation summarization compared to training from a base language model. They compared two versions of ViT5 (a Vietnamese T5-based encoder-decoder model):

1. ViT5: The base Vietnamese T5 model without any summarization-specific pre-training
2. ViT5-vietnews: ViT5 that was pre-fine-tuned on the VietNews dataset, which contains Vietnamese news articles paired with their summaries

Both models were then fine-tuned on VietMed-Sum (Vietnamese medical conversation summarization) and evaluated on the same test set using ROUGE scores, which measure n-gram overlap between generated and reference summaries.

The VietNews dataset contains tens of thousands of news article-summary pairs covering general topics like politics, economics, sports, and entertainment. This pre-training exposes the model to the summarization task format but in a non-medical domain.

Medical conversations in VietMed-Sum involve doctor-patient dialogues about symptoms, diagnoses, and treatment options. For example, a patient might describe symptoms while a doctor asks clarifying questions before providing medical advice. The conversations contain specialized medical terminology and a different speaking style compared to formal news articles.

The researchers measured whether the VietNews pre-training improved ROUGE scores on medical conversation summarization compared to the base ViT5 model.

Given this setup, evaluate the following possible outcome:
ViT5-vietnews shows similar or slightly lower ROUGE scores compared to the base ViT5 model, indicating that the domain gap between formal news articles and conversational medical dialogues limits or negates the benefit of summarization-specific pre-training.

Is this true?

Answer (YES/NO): NO